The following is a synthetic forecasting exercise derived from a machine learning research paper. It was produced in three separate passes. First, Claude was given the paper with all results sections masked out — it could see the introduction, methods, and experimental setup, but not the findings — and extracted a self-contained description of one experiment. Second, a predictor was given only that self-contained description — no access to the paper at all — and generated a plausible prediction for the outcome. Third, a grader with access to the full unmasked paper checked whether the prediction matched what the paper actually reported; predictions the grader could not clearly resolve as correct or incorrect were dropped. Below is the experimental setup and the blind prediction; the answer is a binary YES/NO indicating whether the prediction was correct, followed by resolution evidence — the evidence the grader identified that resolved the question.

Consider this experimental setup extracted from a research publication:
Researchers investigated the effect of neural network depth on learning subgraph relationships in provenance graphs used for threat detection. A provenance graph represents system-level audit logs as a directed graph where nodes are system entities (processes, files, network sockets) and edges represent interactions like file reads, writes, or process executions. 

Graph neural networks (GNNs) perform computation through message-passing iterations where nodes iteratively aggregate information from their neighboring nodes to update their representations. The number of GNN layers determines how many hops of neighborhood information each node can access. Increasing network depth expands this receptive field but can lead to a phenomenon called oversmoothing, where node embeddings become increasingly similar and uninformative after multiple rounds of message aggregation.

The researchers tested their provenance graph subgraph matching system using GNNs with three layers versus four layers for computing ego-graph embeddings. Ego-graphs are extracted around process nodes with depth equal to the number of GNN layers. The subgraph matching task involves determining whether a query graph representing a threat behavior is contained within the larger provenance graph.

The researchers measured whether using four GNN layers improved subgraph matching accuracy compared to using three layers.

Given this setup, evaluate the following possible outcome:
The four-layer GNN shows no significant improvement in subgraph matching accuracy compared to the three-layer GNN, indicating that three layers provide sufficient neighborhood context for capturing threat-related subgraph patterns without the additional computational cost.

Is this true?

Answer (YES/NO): YES